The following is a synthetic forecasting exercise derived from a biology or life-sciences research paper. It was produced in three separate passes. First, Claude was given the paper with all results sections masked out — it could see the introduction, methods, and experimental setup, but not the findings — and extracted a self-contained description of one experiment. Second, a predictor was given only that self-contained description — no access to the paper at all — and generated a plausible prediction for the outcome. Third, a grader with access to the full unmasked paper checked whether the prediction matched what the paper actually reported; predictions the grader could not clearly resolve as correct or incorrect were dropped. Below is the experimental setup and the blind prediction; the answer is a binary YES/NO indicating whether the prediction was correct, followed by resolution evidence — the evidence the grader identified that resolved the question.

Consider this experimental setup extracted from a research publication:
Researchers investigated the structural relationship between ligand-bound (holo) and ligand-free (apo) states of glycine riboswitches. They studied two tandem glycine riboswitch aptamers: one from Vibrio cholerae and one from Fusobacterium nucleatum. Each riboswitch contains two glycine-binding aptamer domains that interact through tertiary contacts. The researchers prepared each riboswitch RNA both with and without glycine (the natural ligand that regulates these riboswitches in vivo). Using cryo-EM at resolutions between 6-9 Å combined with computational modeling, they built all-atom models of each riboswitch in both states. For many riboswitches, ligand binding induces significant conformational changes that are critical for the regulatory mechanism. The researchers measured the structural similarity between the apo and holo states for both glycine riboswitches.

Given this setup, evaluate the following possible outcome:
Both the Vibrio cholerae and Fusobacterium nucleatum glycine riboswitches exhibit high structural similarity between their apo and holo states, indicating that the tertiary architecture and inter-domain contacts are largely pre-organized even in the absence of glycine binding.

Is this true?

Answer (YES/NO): YES